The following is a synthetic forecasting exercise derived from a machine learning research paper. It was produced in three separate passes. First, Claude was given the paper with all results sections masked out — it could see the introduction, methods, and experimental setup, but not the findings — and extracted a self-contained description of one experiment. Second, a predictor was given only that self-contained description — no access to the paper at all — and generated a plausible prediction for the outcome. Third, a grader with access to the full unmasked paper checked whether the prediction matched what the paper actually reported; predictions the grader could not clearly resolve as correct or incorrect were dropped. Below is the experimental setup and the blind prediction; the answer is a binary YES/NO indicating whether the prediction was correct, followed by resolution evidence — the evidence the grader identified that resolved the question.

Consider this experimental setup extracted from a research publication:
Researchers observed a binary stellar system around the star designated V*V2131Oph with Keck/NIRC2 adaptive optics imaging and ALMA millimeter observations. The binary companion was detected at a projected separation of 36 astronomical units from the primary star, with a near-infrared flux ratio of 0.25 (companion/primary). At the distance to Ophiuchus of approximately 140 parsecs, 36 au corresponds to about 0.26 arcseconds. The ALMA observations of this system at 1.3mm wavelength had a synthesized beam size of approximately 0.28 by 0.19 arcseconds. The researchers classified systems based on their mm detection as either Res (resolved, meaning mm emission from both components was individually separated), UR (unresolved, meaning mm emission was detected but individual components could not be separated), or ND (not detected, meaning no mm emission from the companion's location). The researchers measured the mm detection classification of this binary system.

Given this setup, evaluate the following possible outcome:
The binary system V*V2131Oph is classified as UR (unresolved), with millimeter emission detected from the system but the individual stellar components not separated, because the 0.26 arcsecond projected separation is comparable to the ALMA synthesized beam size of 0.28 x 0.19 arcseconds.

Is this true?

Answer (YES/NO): YES